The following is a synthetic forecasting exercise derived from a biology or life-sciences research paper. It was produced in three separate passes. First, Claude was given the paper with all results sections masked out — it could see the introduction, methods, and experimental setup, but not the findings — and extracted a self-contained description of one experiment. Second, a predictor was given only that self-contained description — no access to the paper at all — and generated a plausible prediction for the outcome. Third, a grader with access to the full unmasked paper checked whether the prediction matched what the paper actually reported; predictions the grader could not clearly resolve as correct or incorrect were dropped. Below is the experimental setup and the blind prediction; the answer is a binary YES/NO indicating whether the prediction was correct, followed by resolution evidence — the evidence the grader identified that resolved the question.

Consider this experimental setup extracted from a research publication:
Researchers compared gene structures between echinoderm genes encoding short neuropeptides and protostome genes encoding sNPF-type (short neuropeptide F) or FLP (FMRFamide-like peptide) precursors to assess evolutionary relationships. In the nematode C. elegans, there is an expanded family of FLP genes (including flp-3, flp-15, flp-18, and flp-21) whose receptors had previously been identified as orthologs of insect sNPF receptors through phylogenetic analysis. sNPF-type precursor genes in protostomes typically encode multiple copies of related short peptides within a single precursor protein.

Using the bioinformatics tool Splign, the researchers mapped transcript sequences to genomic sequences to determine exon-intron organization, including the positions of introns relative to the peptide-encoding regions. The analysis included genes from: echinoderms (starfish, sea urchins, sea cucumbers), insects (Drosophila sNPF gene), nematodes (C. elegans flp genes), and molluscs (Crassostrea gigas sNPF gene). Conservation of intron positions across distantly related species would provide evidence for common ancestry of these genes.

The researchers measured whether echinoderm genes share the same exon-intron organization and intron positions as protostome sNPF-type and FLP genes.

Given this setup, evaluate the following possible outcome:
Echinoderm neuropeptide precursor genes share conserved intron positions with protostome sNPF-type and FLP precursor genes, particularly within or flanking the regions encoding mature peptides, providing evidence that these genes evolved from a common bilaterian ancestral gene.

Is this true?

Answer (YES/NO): NO